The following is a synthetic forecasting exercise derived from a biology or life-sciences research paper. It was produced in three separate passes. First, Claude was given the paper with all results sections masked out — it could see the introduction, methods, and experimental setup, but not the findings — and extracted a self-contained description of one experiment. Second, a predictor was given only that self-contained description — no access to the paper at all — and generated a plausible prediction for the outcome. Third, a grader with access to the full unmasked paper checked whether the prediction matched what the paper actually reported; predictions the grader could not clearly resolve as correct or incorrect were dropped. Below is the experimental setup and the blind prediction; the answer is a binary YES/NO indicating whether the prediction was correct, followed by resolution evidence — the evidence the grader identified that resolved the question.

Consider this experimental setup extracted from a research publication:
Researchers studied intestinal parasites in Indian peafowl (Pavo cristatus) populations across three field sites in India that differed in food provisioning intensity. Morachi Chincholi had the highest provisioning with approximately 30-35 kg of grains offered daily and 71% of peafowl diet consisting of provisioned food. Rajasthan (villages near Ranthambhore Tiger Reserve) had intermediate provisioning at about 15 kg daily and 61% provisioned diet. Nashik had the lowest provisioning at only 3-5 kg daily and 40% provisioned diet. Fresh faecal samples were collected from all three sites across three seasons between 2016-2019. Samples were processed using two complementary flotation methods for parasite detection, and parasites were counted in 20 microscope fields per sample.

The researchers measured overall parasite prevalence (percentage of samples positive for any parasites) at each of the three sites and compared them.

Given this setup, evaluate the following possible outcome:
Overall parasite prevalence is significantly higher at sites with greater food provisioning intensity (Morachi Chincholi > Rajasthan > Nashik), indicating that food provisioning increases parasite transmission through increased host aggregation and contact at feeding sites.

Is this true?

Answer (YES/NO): NO